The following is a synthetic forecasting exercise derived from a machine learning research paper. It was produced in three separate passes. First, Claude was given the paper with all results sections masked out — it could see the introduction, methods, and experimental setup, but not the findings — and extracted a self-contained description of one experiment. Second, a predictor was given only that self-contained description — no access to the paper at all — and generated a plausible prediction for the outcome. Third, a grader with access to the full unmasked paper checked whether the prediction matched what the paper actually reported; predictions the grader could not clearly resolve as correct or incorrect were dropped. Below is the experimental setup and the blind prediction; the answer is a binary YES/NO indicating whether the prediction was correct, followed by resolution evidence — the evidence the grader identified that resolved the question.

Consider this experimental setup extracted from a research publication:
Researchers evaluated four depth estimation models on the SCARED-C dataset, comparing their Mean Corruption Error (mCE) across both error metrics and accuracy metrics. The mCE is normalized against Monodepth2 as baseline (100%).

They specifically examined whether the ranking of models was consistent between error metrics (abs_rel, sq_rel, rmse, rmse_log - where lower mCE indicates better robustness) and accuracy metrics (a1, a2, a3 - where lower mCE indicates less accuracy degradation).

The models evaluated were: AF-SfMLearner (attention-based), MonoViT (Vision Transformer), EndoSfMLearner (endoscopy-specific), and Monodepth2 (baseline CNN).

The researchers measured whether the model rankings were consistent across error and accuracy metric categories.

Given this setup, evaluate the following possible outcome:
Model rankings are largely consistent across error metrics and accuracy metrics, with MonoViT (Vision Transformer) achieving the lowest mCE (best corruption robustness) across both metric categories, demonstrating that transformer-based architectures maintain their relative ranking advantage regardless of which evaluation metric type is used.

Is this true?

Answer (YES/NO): NO